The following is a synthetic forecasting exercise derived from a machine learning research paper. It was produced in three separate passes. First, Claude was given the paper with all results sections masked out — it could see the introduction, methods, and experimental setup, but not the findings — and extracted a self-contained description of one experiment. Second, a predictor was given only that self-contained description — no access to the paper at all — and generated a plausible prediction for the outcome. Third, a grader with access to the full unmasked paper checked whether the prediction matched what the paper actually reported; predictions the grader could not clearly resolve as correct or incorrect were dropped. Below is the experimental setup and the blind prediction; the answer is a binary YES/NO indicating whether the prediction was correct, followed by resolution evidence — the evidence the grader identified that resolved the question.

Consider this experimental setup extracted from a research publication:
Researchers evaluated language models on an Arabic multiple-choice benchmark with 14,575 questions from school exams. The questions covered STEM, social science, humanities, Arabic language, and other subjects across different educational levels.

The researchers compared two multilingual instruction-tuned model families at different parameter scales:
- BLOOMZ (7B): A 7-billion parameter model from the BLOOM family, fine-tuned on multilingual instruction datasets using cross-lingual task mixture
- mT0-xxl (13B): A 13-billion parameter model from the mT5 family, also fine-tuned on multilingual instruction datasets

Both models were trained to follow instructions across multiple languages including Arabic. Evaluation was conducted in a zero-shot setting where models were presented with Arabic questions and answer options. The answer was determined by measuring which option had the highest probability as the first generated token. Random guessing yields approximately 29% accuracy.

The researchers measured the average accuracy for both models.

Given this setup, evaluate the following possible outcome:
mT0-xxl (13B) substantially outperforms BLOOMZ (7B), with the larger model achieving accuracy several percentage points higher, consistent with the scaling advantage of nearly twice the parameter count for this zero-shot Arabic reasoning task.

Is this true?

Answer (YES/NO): NO